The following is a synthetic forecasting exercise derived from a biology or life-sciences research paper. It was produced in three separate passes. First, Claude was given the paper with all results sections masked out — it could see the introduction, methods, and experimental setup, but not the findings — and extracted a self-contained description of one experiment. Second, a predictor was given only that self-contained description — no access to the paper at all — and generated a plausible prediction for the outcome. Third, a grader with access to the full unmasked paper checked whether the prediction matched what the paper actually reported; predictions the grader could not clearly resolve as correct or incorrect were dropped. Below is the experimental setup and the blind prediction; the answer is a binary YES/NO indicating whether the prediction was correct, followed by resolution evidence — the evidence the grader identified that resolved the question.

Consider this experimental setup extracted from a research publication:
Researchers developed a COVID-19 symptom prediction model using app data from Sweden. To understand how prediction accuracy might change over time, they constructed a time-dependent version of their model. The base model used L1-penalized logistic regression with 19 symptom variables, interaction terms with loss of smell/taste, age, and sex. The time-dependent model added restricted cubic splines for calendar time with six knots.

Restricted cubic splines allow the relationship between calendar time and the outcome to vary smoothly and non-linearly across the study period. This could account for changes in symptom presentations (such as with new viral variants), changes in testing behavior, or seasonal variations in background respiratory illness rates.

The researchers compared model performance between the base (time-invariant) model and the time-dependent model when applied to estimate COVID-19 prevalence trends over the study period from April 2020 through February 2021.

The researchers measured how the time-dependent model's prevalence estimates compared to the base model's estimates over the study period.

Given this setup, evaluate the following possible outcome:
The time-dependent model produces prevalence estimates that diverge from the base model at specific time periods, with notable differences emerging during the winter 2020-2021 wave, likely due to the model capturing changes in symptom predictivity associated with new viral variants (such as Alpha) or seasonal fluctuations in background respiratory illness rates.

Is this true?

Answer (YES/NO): NO